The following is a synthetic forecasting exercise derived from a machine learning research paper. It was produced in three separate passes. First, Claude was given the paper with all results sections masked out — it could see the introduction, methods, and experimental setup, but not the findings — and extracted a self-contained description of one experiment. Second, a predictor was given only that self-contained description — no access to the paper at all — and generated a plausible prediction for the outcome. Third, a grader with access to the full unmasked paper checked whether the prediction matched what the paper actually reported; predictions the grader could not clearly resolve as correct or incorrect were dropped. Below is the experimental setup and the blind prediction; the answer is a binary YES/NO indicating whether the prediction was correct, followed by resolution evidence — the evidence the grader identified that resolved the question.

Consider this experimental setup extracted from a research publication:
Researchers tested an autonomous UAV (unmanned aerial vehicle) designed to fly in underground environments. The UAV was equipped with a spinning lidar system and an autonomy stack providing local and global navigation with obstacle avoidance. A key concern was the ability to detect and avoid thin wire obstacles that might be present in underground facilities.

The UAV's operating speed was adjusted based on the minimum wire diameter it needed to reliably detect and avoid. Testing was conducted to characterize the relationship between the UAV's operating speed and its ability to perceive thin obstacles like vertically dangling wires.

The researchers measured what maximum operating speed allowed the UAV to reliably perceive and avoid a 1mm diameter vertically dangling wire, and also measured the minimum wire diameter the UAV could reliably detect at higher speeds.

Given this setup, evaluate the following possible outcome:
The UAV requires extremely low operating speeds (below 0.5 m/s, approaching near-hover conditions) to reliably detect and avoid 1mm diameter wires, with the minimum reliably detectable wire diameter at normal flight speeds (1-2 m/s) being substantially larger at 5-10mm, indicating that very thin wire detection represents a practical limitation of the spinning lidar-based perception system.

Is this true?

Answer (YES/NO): NO